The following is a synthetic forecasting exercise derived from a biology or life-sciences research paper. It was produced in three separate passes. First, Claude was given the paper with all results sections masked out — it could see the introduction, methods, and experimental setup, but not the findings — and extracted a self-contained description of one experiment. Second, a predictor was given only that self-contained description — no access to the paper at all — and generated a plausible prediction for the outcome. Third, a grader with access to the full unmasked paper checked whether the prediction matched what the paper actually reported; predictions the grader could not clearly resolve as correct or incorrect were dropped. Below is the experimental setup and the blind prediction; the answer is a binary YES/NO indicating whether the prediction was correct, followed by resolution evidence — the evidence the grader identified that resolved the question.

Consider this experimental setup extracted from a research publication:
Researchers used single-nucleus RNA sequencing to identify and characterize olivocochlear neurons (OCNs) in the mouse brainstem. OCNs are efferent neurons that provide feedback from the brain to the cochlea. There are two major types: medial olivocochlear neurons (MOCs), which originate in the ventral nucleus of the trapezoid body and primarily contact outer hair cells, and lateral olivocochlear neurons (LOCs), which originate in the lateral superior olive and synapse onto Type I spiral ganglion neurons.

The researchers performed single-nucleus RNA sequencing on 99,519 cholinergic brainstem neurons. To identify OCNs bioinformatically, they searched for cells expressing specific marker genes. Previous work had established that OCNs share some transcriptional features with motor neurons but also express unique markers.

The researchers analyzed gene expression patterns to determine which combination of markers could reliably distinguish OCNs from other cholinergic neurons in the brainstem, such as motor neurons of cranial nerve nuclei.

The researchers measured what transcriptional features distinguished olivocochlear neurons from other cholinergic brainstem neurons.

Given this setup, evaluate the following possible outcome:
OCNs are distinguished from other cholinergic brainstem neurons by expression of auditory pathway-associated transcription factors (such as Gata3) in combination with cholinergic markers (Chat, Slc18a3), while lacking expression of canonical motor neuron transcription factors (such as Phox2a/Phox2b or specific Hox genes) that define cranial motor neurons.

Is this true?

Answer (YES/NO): NO